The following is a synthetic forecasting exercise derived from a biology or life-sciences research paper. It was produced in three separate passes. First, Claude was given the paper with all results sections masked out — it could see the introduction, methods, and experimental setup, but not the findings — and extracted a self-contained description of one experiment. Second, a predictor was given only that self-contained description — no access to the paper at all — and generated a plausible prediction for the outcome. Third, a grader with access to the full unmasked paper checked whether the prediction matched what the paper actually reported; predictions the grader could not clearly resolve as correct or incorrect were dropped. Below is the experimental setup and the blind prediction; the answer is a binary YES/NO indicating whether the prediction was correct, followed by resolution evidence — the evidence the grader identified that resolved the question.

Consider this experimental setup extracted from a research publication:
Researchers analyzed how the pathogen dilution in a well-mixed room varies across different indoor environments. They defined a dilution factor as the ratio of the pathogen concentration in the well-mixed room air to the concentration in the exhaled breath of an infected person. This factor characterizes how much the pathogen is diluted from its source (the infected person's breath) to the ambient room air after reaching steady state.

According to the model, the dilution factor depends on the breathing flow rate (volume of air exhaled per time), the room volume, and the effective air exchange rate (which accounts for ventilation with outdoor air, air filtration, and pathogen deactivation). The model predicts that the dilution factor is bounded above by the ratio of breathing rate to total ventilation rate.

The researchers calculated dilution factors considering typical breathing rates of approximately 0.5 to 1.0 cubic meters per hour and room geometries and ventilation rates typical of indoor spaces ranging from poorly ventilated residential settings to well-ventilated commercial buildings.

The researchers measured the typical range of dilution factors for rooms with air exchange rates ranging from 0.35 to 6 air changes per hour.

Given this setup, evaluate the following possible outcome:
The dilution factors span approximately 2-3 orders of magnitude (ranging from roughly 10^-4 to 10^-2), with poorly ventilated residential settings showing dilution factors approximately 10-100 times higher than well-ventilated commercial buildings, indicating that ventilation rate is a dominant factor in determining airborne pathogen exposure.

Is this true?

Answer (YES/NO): YES